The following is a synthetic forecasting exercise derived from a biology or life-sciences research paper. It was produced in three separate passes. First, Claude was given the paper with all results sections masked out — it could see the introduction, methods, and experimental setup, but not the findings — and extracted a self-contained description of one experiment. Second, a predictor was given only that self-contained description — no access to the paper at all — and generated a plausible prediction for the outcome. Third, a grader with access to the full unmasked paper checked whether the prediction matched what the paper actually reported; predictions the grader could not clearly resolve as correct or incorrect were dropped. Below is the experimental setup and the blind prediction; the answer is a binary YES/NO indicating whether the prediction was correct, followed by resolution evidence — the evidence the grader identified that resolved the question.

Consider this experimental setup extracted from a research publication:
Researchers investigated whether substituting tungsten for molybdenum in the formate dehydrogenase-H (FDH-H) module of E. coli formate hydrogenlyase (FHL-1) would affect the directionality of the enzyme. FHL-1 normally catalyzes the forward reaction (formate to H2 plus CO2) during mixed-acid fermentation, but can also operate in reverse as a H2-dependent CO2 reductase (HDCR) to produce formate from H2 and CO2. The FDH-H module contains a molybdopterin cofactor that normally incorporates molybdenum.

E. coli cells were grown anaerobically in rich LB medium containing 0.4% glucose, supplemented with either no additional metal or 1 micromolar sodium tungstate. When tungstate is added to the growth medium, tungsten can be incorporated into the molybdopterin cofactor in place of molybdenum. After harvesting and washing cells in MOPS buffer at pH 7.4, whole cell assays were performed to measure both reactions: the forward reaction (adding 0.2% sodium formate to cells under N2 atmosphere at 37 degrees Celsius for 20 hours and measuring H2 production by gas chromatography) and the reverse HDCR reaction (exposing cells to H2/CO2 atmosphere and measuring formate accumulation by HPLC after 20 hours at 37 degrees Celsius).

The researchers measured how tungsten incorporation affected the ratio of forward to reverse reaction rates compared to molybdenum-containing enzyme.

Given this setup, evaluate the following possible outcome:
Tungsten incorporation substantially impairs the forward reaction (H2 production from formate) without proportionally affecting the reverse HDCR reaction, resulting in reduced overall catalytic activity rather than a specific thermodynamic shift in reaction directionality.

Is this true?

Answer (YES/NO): NO